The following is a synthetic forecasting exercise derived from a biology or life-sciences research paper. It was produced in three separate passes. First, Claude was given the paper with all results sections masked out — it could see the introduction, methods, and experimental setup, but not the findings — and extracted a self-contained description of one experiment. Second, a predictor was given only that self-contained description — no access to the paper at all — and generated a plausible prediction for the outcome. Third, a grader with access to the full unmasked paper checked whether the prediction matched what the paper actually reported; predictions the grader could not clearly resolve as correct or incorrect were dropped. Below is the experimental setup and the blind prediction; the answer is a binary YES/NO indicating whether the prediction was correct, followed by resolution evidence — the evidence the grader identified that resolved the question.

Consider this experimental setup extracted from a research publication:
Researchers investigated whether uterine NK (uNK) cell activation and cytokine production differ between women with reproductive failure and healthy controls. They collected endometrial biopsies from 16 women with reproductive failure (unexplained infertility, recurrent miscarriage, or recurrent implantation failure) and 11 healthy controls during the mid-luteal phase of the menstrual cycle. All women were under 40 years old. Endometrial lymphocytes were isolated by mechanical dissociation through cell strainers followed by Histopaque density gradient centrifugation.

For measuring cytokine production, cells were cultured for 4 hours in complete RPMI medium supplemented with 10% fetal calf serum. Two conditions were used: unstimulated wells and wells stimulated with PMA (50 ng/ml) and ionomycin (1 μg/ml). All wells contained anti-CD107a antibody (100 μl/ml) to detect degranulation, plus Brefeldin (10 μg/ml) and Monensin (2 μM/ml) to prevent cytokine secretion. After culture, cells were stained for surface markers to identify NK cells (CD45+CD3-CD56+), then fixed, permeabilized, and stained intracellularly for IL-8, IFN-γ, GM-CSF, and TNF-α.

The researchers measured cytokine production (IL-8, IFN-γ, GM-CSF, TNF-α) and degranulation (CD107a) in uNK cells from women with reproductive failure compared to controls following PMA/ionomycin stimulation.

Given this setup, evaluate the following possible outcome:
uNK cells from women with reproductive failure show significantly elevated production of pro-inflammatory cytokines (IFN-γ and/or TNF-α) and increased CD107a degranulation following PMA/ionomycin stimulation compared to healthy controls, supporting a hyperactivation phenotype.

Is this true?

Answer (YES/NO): NO